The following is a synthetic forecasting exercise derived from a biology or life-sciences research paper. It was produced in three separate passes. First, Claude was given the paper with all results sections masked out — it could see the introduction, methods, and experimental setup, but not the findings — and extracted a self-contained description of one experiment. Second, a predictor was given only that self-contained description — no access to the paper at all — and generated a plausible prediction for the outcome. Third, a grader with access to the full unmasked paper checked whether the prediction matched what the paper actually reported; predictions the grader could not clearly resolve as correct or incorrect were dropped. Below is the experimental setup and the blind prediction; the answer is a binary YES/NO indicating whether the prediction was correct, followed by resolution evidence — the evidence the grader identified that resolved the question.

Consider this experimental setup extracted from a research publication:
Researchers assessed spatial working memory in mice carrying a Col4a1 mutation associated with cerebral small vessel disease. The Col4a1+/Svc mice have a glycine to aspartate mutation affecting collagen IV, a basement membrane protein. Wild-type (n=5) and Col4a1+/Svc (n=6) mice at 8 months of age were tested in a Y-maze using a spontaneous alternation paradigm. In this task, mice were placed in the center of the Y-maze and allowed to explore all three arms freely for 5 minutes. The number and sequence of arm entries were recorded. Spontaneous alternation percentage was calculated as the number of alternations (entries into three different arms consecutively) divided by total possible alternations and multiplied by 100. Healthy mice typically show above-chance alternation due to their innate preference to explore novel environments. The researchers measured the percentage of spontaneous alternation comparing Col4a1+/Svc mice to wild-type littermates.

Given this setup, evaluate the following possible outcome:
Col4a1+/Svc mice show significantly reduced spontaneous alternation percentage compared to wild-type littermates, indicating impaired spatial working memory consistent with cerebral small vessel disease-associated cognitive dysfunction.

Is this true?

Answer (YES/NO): NO